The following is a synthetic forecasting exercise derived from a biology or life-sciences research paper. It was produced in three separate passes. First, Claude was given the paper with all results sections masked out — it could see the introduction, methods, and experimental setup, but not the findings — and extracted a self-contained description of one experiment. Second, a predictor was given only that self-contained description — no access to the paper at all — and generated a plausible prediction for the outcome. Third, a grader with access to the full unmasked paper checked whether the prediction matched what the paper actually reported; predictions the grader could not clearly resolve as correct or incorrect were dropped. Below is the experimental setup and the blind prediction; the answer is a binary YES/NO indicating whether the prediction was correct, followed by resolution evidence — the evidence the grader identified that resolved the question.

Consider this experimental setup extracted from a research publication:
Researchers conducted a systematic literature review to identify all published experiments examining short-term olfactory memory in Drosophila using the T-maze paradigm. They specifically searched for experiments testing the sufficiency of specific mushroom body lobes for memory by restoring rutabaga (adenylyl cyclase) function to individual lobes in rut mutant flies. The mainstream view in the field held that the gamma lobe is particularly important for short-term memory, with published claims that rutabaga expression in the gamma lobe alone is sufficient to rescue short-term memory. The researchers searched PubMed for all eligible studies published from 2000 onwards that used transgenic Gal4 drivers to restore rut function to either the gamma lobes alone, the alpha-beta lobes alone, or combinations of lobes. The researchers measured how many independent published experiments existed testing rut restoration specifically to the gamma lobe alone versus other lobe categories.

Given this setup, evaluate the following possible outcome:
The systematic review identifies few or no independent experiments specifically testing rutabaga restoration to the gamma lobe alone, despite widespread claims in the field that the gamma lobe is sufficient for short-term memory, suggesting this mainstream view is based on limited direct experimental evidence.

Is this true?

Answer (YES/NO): YES